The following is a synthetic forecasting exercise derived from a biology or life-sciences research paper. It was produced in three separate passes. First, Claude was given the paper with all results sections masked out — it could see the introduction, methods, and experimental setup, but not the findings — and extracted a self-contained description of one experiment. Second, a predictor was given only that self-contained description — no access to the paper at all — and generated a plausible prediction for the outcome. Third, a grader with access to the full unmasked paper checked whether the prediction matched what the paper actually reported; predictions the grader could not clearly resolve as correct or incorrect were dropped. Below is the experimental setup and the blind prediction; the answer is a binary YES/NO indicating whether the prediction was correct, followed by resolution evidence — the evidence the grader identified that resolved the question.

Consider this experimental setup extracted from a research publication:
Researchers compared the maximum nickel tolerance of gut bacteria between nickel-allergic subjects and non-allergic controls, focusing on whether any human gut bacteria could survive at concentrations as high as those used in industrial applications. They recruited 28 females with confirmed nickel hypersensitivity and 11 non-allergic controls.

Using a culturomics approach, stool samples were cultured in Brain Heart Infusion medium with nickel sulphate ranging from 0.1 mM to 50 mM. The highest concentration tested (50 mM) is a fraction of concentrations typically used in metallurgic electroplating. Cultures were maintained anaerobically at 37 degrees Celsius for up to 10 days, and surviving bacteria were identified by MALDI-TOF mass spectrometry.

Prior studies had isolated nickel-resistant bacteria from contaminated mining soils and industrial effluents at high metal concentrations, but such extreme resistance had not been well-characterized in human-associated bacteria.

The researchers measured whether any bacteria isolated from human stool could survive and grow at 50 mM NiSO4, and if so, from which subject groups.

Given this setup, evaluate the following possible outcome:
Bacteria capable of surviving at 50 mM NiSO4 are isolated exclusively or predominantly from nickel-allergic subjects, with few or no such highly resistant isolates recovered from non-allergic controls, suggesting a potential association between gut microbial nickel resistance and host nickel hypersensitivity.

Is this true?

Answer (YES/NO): YES